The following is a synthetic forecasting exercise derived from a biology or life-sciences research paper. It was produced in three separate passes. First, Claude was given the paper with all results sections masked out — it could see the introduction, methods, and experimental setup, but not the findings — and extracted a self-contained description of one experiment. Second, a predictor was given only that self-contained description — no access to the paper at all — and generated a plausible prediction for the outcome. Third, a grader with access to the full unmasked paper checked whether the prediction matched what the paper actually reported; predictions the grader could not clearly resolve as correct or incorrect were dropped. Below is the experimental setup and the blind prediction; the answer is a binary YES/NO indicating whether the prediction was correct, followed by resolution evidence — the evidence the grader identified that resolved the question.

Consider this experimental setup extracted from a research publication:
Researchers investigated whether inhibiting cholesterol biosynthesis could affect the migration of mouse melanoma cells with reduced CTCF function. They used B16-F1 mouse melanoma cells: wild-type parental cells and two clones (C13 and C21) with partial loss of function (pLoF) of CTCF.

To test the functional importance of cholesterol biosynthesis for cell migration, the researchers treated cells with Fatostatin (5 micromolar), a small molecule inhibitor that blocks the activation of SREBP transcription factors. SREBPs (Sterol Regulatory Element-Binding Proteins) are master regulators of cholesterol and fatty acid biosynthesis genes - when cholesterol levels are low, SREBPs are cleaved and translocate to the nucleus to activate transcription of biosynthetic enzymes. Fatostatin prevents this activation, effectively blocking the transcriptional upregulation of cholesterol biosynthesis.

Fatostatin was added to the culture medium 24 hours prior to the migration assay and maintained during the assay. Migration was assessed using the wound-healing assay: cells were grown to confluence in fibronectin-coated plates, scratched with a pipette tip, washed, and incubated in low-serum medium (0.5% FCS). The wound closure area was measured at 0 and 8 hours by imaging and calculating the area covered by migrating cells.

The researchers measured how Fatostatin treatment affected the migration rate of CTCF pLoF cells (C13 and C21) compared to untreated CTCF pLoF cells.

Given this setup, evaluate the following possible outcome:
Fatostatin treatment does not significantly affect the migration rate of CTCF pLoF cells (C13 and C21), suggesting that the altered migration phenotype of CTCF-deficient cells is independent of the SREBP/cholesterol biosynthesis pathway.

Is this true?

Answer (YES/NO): NO